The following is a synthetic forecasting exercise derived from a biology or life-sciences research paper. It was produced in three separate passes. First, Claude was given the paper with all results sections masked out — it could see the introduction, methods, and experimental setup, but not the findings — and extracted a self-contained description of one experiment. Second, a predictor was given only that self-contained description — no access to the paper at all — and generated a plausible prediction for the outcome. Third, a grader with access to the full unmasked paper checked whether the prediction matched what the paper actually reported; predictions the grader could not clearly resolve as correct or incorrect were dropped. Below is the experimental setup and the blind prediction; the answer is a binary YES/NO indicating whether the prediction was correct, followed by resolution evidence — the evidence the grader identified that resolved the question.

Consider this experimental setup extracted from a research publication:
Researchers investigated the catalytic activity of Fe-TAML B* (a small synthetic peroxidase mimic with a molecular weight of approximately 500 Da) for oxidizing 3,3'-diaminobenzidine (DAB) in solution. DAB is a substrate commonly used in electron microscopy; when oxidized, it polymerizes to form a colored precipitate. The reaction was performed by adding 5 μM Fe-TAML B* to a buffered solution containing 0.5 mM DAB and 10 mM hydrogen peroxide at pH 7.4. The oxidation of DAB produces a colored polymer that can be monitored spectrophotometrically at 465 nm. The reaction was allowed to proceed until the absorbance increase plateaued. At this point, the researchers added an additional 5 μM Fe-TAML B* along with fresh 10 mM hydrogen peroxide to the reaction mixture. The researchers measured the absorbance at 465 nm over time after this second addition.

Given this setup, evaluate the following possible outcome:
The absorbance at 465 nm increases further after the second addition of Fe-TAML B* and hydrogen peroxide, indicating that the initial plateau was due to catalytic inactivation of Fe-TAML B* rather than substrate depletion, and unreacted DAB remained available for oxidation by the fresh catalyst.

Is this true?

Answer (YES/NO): NO